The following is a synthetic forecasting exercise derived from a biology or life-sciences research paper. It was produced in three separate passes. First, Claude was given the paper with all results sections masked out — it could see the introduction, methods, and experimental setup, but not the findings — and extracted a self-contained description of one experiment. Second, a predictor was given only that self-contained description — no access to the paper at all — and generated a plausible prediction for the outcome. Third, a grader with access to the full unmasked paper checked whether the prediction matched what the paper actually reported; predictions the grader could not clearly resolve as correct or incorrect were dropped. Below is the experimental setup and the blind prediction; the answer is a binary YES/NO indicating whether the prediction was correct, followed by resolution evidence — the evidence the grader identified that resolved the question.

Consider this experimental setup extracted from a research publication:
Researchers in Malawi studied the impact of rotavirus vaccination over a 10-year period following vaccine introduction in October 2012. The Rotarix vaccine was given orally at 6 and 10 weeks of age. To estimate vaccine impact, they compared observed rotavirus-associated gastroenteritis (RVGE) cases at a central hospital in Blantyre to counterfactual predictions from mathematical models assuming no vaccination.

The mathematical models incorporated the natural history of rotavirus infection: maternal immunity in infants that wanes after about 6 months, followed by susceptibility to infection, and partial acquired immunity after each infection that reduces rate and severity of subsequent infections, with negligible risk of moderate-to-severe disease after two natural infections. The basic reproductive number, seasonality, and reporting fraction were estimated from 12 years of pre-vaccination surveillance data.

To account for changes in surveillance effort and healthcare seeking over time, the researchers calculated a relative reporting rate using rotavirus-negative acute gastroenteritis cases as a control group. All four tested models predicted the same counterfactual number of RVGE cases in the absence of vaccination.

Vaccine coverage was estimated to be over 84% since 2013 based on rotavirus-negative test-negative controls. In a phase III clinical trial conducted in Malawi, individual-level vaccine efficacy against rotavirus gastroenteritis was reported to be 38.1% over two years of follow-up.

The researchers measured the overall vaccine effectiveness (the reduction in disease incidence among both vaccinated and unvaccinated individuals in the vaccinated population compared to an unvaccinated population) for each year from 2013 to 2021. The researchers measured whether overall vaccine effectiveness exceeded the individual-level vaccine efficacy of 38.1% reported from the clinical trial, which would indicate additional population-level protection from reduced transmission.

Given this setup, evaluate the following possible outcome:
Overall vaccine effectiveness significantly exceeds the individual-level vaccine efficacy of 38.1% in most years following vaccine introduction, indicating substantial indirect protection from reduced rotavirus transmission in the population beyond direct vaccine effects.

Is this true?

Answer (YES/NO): NO